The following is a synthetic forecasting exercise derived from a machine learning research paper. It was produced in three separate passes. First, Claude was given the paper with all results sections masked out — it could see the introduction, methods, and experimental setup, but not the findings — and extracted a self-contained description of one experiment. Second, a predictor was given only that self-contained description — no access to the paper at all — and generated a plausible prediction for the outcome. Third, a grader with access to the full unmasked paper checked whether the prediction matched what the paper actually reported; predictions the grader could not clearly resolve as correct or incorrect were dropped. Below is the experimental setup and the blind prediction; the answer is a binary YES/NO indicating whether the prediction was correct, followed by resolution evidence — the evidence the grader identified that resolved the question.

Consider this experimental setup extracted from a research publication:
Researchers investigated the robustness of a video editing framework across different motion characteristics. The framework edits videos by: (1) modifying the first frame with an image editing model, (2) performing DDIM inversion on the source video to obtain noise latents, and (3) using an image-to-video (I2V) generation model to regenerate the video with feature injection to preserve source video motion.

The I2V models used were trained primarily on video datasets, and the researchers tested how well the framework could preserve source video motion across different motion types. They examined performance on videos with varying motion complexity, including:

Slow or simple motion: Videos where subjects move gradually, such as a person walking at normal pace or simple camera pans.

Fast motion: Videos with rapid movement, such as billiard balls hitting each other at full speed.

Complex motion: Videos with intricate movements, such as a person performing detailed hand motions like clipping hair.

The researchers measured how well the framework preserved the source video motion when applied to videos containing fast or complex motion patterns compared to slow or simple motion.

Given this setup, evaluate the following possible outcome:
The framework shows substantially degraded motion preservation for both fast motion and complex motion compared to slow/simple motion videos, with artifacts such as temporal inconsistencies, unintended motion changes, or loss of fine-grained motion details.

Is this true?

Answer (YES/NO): YES